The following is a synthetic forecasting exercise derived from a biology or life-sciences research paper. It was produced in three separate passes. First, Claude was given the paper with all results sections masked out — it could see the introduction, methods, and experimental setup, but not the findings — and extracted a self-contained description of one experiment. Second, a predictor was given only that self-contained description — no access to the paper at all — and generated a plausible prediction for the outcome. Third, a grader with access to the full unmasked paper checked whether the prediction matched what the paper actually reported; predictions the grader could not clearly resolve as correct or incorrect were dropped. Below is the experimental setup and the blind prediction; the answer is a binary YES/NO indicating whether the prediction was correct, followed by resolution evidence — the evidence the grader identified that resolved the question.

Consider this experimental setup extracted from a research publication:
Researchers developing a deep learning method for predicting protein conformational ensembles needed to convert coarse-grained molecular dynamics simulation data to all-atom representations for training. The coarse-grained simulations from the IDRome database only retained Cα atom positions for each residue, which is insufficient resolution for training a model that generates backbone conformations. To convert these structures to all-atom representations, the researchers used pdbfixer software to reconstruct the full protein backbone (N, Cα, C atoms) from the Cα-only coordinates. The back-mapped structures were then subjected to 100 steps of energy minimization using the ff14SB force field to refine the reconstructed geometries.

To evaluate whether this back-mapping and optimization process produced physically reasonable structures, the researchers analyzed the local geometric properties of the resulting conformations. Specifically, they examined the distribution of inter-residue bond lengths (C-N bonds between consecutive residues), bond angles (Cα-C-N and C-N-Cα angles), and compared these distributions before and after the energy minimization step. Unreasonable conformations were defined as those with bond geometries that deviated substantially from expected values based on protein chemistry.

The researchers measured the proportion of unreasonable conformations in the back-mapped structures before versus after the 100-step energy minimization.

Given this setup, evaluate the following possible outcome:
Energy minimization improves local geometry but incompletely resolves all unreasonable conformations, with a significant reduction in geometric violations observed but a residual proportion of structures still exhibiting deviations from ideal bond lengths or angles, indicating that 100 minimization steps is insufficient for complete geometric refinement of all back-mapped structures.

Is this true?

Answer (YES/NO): NO